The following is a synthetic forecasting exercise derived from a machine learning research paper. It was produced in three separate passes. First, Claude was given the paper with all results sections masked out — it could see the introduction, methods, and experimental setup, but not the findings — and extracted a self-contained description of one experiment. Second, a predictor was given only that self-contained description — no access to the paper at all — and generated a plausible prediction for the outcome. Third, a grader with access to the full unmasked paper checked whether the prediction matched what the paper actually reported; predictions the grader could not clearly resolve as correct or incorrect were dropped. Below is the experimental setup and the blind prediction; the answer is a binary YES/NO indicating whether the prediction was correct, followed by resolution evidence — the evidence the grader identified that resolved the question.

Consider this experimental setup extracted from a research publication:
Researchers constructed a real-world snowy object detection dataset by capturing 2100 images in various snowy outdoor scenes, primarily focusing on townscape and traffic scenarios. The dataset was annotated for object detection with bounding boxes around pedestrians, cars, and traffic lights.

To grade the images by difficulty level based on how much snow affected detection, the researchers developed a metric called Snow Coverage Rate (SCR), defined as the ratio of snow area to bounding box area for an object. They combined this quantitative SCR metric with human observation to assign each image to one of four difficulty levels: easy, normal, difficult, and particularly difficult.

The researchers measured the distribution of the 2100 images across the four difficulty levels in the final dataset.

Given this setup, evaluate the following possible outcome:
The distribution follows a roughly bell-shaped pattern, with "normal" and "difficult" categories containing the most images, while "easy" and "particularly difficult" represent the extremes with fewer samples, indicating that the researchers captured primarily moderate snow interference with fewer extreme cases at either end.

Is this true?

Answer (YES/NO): NO